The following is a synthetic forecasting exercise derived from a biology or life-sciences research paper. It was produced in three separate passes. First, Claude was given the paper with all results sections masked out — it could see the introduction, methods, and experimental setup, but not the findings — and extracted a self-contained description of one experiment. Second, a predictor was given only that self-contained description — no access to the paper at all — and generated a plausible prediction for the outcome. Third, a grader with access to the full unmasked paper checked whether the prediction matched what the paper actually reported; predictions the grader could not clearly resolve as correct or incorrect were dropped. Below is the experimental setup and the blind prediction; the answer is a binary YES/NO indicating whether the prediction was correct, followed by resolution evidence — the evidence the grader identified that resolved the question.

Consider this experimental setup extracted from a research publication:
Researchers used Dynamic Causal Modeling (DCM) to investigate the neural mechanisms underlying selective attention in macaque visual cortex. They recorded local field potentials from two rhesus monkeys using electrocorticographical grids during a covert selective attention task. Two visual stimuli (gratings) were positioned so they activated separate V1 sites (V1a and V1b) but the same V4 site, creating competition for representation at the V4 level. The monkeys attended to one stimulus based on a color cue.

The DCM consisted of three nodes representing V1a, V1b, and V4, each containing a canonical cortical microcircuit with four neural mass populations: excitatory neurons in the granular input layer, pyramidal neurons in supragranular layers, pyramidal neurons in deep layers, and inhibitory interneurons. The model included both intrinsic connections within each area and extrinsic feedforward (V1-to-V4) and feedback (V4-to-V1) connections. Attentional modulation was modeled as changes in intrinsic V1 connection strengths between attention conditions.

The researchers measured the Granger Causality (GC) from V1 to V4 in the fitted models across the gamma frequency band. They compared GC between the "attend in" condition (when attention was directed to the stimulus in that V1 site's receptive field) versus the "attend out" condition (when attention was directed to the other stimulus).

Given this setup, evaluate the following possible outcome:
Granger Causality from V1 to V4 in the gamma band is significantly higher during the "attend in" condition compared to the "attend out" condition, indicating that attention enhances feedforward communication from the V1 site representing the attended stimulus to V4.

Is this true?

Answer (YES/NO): YES